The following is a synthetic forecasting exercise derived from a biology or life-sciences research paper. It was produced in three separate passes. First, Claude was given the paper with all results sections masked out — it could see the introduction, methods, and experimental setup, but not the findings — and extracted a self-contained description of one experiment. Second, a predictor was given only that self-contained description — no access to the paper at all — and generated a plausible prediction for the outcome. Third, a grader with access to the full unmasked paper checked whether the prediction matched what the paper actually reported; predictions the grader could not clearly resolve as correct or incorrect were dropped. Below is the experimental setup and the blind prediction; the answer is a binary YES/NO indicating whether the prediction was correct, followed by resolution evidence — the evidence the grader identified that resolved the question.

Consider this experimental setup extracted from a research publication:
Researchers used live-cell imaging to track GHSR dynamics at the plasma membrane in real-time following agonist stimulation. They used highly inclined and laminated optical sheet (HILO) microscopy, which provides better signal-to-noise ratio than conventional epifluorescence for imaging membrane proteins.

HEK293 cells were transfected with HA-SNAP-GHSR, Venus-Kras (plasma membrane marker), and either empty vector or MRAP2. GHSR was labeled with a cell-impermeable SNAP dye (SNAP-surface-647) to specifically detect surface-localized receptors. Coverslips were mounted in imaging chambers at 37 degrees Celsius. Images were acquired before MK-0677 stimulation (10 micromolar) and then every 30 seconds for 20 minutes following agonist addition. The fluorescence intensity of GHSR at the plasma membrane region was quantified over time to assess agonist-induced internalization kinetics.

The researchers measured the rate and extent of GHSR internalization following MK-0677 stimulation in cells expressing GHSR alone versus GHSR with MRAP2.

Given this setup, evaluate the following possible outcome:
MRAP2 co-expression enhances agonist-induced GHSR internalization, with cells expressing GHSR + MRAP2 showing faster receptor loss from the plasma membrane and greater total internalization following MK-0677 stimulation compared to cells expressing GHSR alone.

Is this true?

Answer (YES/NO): NO